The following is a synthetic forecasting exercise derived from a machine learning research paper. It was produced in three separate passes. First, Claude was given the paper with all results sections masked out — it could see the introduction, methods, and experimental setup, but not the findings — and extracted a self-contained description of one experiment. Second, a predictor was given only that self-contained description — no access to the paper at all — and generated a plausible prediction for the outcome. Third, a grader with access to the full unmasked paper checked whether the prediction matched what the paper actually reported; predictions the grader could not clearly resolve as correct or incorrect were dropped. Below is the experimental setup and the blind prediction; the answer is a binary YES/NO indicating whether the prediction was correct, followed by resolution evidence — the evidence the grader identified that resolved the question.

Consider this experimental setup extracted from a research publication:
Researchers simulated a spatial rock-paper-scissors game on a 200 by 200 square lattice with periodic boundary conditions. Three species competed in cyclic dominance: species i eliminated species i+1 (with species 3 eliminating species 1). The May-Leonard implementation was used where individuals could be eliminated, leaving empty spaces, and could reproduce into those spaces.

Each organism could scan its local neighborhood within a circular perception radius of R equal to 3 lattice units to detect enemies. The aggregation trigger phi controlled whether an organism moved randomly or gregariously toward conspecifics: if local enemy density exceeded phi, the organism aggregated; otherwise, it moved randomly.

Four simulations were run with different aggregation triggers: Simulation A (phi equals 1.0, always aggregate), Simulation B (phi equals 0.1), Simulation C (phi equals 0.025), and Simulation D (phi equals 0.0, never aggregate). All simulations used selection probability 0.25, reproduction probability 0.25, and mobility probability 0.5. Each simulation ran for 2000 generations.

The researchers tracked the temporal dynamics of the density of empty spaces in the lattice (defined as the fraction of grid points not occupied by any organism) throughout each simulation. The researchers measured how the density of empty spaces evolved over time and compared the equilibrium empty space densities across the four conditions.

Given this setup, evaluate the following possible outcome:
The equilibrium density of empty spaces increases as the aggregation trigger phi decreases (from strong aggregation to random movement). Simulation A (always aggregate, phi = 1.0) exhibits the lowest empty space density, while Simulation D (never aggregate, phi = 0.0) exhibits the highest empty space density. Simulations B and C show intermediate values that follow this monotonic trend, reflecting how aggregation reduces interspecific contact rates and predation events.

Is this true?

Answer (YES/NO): NO